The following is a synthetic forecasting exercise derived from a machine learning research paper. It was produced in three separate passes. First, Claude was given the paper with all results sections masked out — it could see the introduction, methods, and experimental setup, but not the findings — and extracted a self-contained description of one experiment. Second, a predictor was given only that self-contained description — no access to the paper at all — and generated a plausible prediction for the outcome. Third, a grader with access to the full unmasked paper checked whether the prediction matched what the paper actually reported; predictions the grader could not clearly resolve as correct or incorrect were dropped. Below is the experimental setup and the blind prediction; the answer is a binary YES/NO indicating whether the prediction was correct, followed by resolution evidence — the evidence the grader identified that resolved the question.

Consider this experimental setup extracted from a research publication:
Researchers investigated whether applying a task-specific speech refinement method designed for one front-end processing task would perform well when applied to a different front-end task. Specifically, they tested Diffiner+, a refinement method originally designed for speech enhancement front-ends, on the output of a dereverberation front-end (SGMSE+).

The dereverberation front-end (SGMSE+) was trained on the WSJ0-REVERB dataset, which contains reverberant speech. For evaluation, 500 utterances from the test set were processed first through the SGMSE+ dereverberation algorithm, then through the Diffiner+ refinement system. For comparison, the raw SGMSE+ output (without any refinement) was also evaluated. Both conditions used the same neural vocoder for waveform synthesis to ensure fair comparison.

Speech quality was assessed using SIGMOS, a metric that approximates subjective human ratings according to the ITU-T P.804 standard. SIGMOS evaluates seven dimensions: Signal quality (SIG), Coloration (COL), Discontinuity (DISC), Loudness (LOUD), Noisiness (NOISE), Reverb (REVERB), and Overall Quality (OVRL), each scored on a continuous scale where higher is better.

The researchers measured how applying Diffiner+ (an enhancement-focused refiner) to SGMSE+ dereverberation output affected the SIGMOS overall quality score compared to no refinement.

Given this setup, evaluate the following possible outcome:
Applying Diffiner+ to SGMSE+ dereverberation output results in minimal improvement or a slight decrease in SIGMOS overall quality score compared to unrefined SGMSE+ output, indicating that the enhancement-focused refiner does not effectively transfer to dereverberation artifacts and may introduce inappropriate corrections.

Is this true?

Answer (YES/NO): NO